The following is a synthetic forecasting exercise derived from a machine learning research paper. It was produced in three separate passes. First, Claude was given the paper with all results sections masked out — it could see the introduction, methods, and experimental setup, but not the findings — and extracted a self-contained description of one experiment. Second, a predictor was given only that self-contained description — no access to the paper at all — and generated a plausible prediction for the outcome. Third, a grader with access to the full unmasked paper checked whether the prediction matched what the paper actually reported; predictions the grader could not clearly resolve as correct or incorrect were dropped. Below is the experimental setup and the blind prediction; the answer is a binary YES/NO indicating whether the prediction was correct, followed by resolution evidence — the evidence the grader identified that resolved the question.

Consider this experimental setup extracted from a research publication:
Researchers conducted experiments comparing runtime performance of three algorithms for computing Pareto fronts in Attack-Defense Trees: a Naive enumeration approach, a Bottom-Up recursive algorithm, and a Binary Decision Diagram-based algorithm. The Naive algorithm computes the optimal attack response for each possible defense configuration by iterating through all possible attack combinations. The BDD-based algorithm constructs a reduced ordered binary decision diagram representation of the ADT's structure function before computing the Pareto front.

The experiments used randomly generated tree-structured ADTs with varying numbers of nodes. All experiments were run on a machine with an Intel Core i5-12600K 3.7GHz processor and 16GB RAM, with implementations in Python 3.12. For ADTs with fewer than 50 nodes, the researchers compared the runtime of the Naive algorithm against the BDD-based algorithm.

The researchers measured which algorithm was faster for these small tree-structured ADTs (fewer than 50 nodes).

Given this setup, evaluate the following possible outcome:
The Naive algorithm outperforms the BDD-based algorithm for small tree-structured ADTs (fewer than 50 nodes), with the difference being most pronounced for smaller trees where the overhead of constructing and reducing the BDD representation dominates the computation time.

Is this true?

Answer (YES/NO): NO